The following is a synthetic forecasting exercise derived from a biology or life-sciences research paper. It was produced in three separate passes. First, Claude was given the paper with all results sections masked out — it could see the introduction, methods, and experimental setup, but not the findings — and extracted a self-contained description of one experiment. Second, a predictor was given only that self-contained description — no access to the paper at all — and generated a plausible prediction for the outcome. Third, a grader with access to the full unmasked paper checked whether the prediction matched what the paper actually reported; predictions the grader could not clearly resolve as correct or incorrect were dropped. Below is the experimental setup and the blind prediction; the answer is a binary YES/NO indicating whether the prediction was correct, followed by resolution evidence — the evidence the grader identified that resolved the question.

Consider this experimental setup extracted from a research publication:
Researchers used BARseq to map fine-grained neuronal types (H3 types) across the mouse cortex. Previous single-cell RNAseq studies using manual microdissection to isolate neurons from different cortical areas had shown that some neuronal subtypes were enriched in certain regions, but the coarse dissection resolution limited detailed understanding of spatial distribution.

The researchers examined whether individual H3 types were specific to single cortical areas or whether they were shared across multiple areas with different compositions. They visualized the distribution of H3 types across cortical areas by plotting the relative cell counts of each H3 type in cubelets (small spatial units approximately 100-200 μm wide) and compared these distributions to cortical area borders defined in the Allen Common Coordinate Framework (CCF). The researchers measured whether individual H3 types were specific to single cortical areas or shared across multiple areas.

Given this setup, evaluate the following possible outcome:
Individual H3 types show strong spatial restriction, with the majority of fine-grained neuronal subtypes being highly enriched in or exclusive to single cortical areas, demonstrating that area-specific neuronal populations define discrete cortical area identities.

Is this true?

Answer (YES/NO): NO